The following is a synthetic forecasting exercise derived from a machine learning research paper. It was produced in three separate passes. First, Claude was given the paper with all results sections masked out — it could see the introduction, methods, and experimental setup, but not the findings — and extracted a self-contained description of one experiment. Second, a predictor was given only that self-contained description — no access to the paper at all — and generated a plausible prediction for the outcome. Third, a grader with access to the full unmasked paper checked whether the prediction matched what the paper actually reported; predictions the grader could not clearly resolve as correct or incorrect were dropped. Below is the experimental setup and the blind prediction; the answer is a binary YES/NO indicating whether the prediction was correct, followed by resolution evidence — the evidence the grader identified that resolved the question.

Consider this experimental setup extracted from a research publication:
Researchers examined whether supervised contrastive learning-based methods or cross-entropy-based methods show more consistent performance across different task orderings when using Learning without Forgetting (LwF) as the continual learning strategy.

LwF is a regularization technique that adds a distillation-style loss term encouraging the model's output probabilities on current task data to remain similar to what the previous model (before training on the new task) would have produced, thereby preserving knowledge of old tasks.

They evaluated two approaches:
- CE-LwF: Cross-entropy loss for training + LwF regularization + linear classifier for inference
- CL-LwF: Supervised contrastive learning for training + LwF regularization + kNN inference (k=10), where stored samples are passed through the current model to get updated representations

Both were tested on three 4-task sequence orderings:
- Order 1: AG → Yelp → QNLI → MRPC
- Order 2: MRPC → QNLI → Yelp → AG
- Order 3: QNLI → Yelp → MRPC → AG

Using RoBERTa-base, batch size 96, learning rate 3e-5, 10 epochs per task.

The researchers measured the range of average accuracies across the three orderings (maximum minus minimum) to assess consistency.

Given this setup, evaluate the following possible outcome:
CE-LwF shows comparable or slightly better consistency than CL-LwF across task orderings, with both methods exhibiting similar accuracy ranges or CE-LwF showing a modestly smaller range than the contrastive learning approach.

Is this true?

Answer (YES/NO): YES